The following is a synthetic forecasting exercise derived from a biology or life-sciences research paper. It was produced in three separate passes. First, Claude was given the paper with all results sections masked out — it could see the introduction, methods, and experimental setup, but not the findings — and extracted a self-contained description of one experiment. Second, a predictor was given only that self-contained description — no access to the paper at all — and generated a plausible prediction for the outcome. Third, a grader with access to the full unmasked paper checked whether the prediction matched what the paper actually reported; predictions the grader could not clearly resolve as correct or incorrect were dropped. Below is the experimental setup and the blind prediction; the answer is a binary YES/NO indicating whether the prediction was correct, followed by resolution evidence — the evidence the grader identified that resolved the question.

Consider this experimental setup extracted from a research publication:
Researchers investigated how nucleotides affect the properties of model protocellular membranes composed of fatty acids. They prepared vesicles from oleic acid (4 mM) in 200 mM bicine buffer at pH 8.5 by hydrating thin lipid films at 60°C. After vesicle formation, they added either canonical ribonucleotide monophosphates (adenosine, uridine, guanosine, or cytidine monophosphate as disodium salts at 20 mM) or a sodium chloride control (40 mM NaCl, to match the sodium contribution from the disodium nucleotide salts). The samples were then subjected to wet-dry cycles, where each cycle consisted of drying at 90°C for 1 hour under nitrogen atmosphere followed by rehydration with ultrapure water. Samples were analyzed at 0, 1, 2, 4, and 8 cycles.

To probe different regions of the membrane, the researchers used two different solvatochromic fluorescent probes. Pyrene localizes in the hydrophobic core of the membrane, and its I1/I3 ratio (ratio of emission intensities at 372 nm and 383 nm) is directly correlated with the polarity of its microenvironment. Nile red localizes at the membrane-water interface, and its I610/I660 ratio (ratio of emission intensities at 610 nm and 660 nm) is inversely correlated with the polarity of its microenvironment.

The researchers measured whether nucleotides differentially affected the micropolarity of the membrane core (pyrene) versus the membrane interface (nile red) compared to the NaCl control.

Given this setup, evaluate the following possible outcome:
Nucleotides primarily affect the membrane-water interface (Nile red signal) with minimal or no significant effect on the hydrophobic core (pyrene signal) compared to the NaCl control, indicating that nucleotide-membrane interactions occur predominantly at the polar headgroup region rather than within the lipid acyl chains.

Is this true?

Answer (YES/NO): NO